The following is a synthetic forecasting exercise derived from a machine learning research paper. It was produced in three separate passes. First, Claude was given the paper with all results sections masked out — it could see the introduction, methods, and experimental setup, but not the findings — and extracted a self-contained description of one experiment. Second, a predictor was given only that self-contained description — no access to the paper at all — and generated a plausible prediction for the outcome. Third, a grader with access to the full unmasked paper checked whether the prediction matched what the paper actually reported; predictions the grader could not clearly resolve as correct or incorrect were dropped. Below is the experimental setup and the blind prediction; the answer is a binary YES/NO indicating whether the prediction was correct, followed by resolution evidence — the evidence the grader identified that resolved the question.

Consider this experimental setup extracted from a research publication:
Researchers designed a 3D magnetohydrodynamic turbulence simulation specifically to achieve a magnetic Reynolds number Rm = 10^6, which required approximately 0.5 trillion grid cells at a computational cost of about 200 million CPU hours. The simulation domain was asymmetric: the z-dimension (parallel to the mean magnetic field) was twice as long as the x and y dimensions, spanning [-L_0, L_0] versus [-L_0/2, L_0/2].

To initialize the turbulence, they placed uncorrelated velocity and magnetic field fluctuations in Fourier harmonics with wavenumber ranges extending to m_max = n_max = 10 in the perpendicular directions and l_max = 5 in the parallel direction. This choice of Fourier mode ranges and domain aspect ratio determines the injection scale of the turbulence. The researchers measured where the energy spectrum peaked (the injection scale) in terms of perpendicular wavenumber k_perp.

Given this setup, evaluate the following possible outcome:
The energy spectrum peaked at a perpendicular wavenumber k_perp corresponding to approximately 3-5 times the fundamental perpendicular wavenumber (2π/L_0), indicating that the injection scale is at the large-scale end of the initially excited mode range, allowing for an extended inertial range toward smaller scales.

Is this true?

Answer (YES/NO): YES